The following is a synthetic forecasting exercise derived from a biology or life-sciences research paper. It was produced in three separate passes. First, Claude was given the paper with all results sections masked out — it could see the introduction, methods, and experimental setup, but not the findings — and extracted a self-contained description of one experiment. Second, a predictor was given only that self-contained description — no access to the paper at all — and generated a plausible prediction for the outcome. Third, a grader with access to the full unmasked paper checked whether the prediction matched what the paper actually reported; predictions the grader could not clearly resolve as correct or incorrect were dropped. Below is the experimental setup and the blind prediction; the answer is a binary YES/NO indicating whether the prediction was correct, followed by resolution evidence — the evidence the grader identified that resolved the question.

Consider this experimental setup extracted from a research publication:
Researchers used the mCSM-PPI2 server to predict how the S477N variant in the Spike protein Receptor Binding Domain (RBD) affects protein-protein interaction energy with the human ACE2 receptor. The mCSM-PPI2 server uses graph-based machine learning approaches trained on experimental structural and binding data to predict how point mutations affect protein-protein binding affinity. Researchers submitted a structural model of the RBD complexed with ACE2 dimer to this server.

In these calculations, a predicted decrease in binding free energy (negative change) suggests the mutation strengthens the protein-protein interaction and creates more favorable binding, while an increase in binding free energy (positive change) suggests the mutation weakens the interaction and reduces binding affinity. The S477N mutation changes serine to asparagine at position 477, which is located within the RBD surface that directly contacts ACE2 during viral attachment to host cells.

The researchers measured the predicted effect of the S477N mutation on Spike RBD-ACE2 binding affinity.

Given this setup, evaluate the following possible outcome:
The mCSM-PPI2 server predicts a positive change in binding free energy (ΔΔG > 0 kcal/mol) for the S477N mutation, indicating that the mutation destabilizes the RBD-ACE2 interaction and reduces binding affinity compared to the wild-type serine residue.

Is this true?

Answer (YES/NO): NO